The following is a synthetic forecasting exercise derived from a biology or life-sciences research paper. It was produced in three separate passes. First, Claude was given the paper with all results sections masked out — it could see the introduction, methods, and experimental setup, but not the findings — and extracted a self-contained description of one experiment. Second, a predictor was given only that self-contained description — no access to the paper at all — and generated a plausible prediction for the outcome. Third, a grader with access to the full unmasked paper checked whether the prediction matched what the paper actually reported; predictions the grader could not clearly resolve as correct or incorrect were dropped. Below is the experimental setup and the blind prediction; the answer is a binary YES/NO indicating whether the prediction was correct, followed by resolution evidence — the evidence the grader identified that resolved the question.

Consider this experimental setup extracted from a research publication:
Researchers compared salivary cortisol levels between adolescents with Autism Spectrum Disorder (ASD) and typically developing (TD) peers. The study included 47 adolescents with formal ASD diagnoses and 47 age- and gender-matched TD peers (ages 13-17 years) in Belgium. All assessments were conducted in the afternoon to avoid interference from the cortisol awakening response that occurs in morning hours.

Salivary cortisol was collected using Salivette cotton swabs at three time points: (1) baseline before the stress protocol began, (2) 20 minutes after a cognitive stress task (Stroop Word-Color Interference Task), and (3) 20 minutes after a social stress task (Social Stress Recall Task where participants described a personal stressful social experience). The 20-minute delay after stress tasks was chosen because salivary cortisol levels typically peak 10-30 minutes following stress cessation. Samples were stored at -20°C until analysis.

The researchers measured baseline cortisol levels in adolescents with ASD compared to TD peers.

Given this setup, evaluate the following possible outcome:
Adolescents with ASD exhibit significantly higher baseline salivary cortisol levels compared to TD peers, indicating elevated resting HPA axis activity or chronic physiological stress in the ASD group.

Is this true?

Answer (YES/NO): NO